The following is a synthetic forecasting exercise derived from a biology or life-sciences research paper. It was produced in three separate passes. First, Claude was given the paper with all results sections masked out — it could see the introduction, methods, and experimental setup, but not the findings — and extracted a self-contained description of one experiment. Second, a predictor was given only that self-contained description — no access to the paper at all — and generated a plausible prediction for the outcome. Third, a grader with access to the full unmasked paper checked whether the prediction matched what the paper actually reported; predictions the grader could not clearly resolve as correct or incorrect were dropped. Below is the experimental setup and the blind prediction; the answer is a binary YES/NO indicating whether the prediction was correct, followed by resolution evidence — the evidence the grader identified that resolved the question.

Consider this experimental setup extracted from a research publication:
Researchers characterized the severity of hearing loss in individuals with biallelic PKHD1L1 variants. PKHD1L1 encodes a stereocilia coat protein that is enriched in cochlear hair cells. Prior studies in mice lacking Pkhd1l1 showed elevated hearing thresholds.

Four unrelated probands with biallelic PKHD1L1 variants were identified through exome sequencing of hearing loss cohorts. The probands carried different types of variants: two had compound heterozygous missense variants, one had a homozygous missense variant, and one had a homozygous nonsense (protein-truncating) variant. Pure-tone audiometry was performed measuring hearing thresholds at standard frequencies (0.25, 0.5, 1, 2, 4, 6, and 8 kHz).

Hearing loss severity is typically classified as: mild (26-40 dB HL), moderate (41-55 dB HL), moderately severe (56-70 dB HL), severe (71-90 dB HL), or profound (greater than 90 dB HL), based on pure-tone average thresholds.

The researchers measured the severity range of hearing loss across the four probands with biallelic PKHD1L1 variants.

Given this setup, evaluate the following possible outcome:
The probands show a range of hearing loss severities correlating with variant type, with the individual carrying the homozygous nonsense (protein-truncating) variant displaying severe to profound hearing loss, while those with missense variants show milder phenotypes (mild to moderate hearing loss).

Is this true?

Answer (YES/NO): NO